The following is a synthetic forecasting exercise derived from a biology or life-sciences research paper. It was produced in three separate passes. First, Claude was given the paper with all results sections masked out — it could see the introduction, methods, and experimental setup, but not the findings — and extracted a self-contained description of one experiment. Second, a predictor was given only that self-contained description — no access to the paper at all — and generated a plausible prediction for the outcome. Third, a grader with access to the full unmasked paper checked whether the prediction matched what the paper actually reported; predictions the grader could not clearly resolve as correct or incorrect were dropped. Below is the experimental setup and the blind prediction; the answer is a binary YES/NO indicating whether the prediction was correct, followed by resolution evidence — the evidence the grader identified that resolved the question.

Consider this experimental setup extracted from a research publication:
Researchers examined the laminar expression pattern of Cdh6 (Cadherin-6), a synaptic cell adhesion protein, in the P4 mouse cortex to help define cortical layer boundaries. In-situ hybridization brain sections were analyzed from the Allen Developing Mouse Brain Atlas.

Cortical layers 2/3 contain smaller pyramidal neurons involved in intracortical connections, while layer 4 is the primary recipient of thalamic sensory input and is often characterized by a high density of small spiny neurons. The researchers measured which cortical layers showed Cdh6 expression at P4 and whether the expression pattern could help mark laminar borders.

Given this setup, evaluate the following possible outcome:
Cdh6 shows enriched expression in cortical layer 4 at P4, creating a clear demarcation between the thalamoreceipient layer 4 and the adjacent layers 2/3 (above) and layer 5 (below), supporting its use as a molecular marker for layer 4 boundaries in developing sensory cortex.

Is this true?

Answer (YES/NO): NO